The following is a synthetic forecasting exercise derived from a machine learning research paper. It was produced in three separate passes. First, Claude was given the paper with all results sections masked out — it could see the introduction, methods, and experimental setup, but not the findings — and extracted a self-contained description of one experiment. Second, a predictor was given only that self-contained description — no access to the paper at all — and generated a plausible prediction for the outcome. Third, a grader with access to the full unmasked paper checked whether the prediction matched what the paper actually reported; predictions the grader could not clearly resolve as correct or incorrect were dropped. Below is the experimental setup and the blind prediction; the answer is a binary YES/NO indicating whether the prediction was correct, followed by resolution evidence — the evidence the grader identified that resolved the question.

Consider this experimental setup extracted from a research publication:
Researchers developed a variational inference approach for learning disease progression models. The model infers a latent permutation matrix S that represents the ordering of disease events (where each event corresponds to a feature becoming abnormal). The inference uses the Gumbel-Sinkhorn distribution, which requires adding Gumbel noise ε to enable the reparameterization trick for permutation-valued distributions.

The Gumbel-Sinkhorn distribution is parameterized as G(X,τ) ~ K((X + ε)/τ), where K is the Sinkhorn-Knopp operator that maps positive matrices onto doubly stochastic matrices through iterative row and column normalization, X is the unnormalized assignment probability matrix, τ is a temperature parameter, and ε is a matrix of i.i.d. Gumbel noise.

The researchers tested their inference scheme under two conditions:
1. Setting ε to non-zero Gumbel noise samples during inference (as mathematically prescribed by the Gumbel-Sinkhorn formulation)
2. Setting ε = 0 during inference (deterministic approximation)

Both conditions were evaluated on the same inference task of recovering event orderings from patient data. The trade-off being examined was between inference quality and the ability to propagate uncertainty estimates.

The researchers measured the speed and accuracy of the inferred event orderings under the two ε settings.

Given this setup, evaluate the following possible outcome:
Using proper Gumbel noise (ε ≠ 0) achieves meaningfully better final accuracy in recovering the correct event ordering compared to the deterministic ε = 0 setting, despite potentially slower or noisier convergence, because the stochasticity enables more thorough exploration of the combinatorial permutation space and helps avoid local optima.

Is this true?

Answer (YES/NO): NO